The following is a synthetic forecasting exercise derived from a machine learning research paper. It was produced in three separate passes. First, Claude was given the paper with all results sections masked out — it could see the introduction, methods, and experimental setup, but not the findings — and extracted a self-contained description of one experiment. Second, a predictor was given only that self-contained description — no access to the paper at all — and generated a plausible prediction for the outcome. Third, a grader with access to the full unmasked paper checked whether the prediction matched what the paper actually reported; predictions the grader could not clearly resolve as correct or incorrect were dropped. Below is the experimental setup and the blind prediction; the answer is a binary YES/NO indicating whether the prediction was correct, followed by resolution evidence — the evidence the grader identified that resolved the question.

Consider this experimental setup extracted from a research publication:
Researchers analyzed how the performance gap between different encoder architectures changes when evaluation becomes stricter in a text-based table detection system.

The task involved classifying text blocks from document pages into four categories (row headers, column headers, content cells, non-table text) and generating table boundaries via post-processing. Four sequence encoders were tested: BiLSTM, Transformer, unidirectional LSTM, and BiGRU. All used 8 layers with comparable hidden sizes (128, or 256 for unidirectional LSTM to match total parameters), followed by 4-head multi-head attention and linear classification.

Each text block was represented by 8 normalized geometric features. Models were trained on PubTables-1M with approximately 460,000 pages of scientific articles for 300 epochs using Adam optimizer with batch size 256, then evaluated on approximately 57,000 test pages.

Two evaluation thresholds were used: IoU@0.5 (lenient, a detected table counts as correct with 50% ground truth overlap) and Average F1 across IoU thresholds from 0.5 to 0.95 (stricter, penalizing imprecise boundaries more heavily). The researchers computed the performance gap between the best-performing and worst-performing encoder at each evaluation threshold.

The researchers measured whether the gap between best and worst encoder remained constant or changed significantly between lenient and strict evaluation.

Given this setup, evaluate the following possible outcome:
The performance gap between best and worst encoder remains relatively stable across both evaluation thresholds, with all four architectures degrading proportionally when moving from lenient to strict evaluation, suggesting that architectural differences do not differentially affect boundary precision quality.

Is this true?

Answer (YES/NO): NO